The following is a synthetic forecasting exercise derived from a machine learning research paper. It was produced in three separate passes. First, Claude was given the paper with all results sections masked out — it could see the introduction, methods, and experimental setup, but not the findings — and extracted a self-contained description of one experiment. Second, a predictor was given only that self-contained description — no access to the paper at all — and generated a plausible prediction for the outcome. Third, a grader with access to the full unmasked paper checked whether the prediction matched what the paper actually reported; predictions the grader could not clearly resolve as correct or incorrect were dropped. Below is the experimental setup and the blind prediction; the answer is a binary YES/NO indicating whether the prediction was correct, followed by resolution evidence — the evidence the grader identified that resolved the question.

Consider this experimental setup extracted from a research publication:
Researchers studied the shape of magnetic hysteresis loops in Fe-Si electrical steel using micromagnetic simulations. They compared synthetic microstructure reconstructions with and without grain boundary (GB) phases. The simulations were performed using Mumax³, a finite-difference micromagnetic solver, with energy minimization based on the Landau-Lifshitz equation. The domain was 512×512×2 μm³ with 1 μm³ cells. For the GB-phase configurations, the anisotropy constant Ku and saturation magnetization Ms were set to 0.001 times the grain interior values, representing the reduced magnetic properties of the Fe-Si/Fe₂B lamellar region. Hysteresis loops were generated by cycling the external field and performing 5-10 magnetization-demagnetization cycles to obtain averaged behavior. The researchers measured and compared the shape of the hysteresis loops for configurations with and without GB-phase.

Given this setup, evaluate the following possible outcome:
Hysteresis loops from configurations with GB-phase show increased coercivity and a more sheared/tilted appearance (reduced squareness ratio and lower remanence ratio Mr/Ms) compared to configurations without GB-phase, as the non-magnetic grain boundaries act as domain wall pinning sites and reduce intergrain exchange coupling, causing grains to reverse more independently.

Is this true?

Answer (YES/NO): YES